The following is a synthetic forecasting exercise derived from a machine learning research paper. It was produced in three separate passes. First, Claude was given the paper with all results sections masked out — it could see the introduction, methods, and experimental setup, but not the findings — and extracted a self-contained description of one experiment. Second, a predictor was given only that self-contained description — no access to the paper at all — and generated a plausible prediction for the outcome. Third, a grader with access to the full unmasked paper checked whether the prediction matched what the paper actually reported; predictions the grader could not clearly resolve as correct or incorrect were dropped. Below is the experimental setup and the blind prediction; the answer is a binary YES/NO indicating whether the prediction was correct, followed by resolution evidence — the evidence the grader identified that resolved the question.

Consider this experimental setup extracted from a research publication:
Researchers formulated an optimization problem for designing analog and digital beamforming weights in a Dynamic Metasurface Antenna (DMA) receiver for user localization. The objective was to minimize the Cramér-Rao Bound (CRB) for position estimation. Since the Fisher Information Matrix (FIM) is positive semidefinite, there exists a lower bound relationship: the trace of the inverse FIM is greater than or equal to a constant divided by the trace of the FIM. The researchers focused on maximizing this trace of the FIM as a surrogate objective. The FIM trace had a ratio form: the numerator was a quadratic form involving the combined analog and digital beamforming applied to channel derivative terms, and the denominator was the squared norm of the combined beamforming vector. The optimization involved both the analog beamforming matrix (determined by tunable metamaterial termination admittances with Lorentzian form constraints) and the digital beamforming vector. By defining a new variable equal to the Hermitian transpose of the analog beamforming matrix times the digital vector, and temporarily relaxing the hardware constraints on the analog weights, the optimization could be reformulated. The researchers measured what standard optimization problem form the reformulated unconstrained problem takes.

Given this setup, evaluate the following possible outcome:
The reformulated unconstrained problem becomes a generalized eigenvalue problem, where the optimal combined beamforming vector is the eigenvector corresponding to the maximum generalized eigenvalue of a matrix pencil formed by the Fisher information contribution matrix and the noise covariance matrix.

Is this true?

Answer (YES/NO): NO